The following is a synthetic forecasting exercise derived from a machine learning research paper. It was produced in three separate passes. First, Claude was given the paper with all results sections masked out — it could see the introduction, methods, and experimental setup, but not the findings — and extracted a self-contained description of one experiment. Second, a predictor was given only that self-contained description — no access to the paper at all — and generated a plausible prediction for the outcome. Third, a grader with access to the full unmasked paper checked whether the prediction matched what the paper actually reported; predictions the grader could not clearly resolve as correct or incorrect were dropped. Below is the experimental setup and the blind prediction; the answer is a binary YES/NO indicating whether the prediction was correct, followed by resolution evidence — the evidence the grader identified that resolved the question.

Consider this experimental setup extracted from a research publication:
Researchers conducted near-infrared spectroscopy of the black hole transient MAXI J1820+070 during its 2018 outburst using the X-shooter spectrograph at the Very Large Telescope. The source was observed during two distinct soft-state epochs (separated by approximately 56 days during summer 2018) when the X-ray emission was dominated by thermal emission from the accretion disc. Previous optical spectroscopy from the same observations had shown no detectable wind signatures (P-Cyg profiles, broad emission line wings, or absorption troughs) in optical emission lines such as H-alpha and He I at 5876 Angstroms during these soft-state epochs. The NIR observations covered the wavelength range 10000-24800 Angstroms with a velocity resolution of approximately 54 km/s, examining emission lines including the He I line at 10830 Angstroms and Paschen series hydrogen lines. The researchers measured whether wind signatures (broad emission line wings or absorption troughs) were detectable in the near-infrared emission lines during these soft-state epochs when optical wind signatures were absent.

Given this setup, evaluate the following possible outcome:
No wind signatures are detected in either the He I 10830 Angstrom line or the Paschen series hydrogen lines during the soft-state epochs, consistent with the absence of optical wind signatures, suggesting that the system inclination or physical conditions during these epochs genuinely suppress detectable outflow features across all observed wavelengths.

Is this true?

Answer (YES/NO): NO